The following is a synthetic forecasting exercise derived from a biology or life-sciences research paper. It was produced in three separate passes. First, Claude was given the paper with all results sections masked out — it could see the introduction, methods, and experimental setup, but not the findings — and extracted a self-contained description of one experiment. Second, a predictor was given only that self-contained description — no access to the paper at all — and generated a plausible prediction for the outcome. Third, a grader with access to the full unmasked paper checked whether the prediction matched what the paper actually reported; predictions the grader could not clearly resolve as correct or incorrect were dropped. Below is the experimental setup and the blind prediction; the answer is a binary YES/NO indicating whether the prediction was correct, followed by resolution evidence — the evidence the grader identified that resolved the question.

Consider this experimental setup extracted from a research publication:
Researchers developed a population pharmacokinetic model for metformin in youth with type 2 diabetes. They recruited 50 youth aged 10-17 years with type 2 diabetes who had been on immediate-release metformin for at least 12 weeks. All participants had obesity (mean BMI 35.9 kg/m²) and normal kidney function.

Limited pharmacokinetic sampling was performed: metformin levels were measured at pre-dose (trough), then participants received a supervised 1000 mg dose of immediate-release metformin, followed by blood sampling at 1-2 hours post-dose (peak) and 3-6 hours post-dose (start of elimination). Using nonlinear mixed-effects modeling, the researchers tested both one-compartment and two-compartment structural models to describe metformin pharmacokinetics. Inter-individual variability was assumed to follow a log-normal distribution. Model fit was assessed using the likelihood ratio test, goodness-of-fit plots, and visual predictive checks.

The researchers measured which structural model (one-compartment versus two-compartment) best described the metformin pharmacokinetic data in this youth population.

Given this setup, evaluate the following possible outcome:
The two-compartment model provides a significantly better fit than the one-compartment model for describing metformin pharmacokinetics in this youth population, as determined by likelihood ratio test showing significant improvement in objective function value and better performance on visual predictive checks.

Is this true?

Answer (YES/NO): NO